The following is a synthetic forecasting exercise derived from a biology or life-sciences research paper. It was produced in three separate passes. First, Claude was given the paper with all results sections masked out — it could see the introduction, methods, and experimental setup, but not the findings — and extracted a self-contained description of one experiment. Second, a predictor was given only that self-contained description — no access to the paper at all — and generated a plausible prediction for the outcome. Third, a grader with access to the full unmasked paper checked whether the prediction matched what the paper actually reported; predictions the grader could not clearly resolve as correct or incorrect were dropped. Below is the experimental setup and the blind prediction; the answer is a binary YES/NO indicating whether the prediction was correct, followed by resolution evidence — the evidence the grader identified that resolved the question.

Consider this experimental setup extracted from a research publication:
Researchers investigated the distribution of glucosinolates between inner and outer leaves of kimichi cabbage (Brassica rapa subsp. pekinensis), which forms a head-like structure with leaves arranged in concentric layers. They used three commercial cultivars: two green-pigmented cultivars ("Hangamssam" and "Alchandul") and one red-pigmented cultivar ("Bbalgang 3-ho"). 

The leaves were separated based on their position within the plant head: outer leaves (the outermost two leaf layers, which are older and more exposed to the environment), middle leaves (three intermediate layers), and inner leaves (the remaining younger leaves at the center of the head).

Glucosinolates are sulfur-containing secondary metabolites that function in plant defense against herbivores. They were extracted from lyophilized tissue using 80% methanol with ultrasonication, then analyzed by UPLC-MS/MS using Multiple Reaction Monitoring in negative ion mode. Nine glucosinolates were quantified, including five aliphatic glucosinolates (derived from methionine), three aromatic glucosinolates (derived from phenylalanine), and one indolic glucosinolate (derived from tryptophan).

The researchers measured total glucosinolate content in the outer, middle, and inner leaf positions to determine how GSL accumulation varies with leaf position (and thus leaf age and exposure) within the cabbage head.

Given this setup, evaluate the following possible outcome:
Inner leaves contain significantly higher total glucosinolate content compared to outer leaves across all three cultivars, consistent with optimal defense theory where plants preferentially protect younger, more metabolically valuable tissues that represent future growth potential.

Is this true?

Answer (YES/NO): YES